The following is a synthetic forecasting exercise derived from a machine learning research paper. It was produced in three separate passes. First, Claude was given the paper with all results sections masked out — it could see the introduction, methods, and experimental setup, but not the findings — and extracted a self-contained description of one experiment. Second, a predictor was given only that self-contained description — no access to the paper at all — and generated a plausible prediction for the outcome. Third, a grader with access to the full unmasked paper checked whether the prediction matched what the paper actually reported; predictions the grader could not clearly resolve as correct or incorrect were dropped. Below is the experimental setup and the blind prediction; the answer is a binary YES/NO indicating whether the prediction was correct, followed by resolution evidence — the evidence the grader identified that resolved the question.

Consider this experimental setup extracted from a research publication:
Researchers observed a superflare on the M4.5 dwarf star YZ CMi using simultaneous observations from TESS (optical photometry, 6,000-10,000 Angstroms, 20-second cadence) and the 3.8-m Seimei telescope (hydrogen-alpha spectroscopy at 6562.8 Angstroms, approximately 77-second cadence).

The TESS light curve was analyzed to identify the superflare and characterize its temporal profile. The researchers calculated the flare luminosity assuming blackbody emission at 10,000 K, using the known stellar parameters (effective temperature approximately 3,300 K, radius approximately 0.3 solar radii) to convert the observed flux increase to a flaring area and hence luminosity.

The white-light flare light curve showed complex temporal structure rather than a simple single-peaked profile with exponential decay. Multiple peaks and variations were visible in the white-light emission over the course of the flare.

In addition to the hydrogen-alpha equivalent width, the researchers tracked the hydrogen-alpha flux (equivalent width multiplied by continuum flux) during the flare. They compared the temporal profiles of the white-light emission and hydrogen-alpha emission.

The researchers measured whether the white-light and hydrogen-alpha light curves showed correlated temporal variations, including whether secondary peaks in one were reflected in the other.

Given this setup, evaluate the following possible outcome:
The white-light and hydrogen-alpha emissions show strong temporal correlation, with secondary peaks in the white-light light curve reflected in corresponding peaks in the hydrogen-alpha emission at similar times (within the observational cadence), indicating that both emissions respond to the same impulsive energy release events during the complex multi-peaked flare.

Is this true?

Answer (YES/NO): NO